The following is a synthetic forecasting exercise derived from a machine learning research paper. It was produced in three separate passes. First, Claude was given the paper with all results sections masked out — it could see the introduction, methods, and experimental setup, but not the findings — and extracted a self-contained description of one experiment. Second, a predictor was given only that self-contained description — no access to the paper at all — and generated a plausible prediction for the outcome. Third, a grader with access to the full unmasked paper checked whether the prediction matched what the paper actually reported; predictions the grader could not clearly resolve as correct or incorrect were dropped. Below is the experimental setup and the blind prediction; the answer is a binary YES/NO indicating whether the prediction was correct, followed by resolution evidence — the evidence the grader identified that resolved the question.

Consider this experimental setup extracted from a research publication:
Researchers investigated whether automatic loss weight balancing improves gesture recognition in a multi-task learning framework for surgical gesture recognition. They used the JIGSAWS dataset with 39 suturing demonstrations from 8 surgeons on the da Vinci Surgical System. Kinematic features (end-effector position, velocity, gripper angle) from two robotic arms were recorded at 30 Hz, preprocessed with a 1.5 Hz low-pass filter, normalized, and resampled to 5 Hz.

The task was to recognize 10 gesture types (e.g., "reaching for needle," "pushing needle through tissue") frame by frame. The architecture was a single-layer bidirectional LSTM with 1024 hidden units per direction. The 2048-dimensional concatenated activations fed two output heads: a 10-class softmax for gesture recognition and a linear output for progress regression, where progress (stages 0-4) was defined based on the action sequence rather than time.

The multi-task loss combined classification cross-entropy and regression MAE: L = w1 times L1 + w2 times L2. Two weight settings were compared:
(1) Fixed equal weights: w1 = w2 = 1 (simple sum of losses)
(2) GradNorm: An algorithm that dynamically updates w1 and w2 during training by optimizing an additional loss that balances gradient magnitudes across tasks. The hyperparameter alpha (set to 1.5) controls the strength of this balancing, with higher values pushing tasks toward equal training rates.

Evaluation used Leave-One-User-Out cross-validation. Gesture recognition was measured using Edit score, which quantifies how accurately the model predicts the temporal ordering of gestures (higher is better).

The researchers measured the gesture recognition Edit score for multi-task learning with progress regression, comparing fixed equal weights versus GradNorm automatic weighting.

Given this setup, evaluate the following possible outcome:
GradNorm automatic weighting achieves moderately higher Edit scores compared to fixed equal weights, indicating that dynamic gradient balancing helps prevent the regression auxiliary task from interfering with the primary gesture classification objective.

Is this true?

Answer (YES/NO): YES